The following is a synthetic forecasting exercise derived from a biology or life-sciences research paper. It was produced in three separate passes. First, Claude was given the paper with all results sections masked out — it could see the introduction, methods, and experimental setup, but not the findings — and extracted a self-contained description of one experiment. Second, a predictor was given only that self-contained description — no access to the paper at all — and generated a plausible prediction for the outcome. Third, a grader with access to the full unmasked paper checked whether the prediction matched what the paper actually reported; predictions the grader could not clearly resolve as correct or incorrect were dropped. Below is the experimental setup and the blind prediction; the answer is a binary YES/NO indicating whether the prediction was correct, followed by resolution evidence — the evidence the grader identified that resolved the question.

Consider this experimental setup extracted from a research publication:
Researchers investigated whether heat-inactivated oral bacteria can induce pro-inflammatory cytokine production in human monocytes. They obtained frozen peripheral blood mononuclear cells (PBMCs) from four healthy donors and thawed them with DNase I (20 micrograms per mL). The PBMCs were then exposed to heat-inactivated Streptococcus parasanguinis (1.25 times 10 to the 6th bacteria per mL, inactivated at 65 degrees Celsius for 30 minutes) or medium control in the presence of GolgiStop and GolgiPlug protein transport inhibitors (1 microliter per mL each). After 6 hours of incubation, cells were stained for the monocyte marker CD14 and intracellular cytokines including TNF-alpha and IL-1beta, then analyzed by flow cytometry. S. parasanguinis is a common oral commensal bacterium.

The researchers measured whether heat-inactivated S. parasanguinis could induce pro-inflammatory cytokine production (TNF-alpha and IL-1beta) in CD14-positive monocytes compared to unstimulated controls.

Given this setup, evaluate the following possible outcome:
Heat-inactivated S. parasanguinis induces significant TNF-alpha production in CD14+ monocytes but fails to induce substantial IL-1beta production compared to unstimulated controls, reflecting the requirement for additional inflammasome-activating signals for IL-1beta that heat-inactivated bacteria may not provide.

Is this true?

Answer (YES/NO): NO